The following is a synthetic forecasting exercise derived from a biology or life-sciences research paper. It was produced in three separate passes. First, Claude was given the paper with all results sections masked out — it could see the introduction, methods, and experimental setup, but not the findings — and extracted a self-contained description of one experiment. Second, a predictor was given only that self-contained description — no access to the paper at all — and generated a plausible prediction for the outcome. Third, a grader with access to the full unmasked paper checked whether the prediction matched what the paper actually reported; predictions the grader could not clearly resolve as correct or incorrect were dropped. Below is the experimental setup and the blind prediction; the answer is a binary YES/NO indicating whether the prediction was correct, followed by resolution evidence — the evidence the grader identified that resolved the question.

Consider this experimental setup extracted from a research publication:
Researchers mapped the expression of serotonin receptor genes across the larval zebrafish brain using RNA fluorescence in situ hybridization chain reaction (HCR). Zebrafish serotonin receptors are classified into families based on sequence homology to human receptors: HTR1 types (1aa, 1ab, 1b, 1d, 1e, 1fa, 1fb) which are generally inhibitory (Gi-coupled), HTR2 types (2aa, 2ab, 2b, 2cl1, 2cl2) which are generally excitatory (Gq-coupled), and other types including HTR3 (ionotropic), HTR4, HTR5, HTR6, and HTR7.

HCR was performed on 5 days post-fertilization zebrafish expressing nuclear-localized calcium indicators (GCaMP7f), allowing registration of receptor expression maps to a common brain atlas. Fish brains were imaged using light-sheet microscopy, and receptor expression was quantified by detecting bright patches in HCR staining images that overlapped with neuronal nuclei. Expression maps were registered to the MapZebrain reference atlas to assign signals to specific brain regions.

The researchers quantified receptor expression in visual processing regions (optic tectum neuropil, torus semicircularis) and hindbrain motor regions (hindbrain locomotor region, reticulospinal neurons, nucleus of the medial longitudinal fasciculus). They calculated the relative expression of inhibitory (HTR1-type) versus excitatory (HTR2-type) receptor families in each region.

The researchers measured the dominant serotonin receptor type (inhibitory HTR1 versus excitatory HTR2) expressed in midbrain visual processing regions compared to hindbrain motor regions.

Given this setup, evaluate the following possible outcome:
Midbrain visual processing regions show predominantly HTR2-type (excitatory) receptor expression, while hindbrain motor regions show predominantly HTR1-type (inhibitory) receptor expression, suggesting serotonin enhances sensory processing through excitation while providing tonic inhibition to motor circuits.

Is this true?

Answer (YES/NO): NO